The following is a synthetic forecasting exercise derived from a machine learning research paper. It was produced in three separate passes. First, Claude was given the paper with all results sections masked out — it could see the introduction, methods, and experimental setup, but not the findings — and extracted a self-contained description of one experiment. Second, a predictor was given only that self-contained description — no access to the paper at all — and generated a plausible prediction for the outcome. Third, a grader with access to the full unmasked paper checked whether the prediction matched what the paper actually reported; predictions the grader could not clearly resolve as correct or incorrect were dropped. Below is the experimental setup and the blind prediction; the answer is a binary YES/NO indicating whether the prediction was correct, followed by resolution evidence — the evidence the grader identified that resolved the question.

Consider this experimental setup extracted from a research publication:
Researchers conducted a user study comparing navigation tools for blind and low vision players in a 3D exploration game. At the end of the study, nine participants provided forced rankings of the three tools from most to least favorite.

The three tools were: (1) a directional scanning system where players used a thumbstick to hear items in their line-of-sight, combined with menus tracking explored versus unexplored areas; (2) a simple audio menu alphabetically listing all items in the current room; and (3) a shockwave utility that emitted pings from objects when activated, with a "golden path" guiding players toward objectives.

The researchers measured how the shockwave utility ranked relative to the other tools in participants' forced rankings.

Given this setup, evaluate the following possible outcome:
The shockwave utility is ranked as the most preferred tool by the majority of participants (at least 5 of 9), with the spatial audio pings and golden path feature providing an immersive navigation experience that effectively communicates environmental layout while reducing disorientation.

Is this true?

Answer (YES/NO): NO